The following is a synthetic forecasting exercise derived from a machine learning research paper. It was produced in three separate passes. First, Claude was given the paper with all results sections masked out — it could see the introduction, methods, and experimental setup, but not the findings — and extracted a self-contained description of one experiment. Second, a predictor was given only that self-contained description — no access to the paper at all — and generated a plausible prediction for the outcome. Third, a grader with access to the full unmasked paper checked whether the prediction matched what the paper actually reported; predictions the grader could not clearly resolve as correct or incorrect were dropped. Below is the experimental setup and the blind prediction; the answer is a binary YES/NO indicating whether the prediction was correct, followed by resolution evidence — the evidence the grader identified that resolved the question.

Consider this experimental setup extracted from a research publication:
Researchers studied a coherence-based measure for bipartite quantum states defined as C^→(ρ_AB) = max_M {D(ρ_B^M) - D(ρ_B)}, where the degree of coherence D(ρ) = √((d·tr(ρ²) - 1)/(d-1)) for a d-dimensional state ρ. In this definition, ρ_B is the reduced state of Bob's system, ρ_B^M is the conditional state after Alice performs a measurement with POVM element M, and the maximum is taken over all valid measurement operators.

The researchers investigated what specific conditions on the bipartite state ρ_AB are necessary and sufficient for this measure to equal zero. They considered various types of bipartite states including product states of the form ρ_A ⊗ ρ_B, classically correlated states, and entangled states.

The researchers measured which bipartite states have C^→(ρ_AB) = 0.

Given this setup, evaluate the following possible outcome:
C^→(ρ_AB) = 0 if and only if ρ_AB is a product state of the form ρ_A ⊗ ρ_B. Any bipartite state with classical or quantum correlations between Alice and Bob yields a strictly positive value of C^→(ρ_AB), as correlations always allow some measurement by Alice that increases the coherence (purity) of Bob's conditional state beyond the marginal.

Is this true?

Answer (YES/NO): YES